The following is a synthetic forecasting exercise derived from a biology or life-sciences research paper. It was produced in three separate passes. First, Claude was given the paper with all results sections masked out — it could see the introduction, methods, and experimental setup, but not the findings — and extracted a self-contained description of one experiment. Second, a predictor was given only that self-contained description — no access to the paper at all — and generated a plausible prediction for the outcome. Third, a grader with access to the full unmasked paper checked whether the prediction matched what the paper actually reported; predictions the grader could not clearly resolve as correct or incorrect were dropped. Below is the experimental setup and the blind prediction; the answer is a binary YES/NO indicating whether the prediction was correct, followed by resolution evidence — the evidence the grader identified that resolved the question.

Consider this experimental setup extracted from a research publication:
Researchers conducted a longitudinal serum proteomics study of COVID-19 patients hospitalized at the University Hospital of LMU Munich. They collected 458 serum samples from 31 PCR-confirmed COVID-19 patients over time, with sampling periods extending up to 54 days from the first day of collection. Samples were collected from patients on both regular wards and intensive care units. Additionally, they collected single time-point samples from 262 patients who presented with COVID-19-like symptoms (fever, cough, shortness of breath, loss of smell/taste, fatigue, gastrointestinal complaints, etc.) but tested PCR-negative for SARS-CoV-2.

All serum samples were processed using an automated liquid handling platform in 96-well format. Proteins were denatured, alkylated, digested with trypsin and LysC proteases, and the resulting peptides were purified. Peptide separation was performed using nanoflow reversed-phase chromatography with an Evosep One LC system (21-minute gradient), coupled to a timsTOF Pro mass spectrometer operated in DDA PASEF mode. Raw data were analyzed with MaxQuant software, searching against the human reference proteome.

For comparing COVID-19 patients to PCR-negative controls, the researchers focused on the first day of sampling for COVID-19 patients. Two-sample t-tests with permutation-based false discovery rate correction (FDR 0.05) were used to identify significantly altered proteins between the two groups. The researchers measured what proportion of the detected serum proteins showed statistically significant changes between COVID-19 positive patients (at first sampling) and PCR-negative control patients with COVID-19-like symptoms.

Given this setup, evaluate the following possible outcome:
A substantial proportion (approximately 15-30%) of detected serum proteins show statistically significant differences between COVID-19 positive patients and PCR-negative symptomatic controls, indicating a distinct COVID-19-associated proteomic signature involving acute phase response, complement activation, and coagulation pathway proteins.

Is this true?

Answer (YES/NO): NO